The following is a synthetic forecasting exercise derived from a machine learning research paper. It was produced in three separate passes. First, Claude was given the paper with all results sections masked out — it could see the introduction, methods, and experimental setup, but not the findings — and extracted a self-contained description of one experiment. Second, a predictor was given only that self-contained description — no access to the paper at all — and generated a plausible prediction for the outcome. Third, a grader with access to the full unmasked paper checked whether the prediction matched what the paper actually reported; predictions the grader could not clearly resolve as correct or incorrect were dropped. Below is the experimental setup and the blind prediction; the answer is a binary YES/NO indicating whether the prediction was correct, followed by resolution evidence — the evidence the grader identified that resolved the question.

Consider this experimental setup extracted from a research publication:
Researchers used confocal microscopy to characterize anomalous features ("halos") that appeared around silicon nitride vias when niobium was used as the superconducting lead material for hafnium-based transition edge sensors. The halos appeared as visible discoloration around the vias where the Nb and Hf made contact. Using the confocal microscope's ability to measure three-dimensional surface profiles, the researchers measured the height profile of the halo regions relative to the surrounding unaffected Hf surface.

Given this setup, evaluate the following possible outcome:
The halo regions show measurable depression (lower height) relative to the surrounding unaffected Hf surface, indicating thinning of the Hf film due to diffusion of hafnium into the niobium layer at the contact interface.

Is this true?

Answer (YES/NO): NO